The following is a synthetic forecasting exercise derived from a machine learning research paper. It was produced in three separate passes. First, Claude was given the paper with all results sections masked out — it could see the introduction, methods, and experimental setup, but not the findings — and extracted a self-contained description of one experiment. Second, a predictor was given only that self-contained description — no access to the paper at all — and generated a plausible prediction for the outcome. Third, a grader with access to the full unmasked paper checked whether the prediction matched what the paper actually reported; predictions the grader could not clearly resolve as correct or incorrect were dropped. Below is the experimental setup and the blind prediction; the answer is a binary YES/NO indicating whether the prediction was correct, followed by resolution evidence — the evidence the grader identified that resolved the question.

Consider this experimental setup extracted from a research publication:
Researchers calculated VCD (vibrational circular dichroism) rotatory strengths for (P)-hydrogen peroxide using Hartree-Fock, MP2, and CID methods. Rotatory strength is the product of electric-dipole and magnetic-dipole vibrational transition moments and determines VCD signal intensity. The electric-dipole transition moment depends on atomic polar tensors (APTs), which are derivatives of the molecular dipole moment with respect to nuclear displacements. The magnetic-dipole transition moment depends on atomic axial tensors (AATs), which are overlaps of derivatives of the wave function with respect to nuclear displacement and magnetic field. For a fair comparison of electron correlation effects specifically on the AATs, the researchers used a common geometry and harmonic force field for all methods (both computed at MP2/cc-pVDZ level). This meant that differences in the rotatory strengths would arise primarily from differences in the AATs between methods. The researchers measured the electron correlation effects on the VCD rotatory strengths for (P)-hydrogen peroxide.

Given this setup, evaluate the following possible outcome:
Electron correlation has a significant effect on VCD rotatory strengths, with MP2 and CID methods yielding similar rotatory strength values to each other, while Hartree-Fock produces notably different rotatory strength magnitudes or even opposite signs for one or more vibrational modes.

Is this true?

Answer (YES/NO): YES